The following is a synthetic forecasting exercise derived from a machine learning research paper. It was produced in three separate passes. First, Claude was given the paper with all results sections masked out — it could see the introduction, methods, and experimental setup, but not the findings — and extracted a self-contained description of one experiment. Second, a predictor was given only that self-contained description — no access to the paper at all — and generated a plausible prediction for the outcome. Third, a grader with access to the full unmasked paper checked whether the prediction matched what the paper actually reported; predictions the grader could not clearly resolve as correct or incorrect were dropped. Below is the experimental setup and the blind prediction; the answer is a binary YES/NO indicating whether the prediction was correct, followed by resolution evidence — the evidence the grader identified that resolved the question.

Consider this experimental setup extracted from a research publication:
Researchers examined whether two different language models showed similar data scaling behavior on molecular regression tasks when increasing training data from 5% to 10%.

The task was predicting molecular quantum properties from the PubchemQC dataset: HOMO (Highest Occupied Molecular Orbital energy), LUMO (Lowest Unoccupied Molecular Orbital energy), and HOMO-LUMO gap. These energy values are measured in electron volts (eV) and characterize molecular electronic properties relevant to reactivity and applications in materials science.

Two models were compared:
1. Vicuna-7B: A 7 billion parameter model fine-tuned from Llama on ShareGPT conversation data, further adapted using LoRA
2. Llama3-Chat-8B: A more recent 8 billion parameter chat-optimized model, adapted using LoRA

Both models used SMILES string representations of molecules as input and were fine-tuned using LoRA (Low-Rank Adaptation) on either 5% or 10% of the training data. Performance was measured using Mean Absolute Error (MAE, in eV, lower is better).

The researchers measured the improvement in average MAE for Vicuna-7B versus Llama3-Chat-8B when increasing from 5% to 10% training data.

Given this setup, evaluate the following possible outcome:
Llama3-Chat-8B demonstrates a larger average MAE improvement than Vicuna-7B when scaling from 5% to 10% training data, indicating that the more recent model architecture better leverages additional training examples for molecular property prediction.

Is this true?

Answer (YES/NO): NO